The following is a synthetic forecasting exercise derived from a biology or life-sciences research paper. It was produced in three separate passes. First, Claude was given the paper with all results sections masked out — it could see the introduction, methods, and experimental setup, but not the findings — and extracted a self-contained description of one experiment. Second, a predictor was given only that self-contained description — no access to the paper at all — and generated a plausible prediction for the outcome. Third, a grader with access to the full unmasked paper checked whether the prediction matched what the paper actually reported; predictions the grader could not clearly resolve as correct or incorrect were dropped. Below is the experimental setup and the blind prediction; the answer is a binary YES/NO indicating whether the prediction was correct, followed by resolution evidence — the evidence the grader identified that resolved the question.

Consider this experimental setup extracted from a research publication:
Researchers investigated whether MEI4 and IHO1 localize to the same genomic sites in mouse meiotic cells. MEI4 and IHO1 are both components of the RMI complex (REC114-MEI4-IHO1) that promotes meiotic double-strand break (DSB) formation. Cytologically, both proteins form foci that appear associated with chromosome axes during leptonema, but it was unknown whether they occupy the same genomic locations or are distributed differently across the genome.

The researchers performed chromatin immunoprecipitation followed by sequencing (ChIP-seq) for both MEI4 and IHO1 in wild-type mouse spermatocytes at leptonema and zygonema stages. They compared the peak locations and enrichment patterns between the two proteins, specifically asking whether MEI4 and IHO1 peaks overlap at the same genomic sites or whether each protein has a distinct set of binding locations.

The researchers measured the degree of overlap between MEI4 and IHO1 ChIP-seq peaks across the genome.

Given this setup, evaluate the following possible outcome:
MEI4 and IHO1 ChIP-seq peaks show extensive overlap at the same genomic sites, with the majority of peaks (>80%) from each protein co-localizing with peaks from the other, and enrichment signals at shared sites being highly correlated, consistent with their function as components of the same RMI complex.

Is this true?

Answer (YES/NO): NO